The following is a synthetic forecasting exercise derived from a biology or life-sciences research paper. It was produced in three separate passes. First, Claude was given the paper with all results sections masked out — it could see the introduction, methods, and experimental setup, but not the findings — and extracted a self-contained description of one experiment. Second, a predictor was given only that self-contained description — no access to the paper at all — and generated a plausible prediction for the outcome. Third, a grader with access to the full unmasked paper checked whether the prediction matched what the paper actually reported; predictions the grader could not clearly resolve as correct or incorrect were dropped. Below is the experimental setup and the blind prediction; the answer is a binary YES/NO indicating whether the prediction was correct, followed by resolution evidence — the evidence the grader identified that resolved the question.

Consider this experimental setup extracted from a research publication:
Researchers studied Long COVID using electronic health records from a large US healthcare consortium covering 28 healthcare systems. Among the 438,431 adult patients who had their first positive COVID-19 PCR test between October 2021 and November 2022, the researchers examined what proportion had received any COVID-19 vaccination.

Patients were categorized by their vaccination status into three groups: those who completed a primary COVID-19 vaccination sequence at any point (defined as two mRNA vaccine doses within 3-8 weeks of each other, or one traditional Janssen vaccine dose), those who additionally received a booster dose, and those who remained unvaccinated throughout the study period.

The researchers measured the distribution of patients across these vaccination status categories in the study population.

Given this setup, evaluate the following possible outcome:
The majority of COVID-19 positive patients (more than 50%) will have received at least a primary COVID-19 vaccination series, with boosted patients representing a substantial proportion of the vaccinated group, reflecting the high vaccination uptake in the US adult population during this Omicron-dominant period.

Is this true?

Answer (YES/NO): NO